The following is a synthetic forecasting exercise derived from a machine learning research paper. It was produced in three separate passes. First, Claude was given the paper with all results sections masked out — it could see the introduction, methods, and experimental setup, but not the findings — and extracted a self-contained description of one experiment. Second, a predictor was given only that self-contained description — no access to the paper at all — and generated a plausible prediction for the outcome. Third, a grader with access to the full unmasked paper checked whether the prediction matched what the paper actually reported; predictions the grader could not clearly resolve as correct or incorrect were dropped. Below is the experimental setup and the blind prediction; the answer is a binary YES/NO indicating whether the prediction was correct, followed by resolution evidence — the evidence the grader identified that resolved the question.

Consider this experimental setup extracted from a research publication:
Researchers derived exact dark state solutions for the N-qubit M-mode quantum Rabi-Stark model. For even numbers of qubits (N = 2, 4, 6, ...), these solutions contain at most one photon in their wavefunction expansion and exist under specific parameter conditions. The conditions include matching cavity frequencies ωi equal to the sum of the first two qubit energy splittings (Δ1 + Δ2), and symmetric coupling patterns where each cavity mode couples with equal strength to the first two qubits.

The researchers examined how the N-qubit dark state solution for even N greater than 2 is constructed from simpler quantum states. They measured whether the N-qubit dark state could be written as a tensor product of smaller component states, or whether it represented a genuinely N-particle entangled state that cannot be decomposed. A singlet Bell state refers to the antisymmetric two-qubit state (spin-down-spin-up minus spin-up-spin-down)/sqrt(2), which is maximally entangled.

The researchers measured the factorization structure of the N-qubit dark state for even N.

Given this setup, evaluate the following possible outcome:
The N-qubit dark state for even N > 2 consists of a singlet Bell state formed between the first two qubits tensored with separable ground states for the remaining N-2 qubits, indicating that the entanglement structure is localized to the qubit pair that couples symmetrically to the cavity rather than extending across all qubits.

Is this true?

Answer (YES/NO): NO